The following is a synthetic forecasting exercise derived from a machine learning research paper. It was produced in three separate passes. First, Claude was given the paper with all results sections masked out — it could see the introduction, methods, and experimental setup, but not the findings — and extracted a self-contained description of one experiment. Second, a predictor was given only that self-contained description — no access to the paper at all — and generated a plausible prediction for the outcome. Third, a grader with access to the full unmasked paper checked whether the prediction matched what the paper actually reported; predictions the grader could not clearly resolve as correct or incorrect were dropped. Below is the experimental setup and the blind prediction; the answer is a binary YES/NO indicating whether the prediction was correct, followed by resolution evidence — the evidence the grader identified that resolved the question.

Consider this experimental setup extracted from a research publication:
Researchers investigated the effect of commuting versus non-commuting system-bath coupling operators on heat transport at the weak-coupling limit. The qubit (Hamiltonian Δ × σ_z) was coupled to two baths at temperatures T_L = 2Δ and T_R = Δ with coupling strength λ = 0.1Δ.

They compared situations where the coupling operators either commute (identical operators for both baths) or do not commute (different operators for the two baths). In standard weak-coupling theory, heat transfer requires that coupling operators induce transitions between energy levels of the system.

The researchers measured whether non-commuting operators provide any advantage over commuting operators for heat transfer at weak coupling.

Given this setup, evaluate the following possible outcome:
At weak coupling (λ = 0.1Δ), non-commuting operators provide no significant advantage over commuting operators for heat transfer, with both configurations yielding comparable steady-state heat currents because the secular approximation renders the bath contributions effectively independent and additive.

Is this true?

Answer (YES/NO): NO